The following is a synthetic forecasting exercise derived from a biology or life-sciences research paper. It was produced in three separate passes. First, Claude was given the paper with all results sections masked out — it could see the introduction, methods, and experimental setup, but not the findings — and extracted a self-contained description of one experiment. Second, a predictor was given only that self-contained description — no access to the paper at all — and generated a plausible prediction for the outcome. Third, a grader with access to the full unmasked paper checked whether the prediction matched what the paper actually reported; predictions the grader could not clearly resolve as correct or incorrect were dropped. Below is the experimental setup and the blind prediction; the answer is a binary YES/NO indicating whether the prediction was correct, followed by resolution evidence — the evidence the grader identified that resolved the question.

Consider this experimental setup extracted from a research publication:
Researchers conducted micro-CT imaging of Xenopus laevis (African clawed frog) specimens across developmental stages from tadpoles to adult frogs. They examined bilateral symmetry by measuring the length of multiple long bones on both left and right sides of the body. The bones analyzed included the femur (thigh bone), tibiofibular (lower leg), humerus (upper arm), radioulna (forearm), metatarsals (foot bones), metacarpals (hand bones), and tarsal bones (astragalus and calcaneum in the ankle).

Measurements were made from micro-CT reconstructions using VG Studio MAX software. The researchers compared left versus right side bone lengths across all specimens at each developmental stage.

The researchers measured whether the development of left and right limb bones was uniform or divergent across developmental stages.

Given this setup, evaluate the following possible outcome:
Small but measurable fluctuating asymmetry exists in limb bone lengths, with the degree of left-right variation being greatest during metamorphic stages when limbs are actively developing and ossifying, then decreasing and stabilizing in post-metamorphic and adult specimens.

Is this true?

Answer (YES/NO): NO